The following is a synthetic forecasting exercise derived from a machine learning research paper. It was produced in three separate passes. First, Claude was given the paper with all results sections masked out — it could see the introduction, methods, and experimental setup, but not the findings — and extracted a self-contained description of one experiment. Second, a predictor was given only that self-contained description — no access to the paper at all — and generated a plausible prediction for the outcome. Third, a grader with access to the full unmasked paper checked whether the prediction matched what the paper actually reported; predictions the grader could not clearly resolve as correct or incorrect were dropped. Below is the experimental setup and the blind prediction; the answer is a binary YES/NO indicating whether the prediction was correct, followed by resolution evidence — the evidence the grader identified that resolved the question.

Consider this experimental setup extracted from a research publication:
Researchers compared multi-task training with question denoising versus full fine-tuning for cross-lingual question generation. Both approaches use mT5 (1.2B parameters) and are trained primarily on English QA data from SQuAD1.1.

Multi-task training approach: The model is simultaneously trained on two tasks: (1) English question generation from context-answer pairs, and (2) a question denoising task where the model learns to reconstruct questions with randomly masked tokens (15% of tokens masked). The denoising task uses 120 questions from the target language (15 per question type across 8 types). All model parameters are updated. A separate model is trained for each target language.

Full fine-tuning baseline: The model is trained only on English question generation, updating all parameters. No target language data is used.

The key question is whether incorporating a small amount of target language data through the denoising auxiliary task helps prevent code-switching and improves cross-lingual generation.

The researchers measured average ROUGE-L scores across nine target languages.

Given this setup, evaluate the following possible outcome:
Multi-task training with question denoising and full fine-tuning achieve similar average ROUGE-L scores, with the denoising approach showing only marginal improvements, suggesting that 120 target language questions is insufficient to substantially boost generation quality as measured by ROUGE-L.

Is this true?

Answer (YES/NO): NO